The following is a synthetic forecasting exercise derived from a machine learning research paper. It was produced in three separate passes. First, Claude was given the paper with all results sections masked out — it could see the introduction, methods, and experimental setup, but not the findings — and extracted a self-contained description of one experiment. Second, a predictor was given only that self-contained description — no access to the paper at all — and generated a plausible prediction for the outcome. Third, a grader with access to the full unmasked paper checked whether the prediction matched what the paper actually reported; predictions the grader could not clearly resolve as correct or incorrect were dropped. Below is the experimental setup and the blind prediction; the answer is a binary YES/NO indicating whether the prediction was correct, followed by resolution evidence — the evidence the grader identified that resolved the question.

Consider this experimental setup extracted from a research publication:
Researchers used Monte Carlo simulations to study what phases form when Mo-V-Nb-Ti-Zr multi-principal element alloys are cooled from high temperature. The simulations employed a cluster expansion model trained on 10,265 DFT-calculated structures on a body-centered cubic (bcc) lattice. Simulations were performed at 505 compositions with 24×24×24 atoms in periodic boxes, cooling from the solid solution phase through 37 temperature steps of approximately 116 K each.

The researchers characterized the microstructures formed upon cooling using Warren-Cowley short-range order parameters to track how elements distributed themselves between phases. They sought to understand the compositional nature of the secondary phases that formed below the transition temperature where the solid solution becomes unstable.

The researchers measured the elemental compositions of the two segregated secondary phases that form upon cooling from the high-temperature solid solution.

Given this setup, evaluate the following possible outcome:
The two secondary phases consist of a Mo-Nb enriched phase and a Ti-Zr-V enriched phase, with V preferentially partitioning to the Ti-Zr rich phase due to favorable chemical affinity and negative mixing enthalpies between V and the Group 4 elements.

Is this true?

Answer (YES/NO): NO